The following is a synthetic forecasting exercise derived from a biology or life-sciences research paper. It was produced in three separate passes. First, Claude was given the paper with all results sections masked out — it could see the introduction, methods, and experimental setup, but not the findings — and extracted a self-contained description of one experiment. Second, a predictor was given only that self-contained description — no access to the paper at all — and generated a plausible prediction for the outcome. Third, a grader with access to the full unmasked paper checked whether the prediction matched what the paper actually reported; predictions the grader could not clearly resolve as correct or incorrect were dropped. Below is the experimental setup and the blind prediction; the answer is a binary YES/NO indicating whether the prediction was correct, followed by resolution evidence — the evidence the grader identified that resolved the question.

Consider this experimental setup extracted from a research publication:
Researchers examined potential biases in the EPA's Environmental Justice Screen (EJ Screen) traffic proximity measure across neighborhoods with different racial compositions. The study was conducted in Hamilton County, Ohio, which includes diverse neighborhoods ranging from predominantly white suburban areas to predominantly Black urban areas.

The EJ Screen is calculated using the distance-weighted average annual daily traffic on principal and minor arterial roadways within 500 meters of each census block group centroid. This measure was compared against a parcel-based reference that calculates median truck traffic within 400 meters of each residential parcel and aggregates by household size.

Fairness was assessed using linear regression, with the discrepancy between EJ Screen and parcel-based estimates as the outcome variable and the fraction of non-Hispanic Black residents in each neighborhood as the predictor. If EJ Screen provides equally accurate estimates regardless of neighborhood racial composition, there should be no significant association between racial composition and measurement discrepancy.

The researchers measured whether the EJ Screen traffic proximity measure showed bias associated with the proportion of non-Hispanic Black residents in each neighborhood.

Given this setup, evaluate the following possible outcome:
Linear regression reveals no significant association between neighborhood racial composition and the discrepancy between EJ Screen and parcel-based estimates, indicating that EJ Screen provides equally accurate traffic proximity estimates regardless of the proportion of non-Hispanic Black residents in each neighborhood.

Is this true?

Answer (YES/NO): NO